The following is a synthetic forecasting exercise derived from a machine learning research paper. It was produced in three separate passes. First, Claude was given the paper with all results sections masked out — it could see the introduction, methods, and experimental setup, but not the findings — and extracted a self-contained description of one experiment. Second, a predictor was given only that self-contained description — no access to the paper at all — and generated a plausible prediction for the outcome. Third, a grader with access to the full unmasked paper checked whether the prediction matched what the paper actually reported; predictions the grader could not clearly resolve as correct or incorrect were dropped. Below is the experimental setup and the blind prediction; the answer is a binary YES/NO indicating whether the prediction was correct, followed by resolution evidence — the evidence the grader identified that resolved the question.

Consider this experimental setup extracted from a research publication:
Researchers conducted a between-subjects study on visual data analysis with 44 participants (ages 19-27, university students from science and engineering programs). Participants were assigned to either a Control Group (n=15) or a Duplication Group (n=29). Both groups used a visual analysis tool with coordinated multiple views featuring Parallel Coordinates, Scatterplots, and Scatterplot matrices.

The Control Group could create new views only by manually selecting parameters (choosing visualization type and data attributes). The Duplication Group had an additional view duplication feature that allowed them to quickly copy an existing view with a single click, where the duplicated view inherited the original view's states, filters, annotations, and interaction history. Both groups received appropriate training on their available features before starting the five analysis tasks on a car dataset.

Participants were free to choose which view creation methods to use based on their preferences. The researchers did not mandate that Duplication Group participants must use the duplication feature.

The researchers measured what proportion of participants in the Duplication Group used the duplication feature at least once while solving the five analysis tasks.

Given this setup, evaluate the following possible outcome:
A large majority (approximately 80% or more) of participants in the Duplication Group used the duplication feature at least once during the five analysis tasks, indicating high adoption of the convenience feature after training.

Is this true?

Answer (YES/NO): YES